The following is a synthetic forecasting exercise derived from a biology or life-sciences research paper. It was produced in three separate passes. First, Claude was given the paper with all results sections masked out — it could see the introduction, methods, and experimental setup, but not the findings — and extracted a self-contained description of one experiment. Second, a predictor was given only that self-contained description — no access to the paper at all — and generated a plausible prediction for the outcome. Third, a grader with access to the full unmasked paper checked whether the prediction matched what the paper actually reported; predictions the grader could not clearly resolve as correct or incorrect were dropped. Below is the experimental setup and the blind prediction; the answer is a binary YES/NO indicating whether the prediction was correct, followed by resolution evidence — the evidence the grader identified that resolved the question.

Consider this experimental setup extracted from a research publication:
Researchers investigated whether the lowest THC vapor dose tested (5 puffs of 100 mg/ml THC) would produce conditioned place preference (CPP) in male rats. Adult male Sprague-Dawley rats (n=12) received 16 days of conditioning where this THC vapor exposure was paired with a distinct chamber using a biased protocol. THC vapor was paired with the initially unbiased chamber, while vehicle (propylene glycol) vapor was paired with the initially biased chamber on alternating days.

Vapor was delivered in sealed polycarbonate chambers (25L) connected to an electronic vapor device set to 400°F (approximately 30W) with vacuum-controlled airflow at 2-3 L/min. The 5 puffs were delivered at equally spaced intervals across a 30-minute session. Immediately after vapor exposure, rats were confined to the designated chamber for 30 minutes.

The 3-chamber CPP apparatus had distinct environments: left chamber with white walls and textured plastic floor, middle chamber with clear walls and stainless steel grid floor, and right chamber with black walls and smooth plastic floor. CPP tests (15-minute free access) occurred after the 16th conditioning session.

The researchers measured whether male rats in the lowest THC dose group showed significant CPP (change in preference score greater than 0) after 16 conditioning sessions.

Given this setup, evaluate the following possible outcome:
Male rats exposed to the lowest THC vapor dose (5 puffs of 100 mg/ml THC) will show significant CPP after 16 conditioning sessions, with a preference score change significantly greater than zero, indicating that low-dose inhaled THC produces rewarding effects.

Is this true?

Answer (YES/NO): NO